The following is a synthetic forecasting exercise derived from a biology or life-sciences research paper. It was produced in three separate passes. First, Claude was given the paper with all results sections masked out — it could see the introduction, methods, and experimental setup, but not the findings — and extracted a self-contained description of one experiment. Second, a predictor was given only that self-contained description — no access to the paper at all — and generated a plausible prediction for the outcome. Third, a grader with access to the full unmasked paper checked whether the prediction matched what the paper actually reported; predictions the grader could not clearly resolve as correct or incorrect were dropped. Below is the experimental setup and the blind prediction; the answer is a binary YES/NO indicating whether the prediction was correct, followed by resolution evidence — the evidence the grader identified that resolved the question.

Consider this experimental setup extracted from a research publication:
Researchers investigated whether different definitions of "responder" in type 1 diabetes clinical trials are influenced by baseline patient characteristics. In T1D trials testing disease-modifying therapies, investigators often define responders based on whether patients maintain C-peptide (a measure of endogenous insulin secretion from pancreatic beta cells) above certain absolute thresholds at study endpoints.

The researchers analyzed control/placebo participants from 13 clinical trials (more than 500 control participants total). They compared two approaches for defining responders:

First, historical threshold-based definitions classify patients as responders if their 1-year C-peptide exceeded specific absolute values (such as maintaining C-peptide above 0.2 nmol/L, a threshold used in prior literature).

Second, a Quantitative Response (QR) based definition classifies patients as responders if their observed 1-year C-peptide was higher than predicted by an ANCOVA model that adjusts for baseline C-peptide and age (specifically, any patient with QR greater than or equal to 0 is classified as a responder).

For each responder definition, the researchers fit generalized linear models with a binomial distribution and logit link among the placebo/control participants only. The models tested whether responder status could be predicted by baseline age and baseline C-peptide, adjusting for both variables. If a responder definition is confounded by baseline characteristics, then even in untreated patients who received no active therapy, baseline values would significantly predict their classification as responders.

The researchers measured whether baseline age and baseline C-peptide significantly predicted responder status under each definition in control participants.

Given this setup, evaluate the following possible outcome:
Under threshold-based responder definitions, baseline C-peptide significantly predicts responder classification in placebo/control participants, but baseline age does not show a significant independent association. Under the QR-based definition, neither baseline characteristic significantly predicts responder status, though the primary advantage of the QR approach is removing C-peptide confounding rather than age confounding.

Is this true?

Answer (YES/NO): NO